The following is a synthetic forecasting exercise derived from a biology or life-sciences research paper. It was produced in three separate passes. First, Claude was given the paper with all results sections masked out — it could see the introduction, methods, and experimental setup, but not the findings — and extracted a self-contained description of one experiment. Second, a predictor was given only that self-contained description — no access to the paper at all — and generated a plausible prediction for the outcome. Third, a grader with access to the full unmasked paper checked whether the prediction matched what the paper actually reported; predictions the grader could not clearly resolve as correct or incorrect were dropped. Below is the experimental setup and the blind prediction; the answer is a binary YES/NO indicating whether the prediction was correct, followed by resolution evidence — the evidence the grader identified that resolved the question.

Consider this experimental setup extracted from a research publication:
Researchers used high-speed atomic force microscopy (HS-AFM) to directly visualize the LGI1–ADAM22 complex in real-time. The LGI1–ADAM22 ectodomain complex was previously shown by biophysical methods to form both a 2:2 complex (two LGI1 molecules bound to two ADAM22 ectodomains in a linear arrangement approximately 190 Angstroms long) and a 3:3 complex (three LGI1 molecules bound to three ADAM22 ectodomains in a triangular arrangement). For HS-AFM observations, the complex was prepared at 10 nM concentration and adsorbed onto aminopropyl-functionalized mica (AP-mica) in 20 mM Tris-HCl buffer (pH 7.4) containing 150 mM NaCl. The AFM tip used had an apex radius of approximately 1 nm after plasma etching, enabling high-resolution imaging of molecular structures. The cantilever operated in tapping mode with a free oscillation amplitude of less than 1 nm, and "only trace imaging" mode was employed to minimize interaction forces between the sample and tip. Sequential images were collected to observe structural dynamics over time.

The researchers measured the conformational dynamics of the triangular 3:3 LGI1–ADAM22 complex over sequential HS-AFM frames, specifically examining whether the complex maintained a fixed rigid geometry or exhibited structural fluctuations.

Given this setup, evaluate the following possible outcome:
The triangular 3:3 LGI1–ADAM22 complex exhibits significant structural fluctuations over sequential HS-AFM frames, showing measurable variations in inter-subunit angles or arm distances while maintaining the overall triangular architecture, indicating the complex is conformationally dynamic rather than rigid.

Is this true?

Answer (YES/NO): NO